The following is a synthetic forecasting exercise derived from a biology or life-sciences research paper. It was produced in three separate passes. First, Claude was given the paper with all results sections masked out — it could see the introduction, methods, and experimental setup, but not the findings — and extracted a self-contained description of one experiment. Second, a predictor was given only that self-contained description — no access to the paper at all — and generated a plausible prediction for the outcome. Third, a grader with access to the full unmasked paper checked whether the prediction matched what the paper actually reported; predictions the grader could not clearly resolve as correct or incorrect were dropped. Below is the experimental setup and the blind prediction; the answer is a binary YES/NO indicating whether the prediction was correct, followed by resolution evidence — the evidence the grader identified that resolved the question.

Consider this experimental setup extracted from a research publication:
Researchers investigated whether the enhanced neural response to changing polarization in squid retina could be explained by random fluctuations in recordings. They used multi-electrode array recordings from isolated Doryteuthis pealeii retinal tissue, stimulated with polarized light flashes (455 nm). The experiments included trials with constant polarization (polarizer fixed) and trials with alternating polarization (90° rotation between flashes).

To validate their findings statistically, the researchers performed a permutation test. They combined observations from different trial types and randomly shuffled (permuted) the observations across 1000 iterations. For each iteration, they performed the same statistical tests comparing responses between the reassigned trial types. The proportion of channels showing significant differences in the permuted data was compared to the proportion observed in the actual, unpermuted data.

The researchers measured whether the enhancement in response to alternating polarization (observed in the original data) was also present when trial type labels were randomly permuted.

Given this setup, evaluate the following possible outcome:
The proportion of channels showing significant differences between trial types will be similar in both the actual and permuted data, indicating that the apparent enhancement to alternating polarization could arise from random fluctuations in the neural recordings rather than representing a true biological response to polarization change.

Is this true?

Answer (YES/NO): NO